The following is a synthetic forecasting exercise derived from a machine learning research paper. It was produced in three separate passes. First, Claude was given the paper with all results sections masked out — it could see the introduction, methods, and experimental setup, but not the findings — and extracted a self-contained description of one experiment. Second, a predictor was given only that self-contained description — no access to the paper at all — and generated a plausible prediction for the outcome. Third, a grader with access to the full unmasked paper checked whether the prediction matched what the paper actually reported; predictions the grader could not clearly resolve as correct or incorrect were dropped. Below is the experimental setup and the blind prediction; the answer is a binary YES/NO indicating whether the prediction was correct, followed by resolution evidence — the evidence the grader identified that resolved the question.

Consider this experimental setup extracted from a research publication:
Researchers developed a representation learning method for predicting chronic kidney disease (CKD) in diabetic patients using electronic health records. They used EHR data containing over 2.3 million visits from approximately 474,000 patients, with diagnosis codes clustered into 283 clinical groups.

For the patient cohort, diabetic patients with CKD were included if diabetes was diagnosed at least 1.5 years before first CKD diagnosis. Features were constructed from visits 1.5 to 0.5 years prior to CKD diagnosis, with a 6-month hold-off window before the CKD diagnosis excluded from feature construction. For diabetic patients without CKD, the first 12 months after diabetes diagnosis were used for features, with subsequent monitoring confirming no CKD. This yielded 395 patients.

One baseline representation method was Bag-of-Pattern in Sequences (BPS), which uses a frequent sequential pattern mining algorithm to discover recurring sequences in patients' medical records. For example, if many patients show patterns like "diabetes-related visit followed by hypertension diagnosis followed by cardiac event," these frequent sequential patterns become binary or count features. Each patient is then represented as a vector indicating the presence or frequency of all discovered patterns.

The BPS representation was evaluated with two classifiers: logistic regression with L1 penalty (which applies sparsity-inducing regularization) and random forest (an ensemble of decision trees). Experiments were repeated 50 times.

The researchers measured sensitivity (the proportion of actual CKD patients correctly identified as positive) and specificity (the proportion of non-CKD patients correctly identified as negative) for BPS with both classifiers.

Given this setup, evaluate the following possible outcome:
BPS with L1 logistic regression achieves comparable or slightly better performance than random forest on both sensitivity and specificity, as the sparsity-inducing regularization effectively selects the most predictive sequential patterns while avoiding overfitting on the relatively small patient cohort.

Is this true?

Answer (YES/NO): NO